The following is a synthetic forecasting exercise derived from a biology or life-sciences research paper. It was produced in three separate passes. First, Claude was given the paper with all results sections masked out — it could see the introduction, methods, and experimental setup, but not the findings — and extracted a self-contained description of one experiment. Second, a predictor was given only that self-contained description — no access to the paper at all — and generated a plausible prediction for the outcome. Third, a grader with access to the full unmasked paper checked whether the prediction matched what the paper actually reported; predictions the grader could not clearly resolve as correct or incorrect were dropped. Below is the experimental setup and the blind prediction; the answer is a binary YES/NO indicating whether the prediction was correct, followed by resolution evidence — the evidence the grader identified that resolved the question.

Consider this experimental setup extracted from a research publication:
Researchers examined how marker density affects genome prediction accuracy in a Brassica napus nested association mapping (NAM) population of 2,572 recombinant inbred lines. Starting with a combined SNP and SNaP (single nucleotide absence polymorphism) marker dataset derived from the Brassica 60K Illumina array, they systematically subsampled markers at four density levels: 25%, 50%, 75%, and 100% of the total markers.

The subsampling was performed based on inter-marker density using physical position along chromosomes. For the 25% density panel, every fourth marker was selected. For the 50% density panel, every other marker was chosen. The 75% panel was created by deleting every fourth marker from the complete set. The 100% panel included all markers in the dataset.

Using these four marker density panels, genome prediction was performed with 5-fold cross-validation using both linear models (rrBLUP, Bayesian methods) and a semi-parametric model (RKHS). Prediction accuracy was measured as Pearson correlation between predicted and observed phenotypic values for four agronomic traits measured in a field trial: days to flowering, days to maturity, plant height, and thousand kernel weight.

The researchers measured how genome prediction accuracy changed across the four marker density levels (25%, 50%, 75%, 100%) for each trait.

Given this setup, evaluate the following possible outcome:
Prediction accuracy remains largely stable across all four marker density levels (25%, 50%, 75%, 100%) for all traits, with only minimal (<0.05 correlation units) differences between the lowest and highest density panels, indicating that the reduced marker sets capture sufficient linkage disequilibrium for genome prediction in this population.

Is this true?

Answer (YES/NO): NO